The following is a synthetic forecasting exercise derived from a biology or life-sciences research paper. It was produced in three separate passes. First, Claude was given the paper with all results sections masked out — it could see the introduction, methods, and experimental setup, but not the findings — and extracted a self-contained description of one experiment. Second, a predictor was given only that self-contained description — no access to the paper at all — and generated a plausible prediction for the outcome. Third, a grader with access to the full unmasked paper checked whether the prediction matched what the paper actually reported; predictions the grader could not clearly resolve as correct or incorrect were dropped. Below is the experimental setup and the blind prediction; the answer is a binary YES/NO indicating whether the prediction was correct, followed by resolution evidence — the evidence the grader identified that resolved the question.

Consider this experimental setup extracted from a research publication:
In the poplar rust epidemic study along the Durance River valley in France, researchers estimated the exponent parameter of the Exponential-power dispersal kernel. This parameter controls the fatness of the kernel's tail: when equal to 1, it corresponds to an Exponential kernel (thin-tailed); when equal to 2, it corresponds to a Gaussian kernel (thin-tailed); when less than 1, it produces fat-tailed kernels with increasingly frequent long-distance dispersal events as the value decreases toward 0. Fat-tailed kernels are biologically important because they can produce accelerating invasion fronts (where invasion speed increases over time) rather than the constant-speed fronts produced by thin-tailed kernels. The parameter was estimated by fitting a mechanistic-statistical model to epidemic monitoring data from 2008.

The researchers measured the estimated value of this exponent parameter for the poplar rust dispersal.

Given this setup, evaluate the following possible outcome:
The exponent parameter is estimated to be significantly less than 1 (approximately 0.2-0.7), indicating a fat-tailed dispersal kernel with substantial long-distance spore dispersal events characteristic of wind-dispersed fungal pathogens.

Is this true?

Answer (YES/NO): YES